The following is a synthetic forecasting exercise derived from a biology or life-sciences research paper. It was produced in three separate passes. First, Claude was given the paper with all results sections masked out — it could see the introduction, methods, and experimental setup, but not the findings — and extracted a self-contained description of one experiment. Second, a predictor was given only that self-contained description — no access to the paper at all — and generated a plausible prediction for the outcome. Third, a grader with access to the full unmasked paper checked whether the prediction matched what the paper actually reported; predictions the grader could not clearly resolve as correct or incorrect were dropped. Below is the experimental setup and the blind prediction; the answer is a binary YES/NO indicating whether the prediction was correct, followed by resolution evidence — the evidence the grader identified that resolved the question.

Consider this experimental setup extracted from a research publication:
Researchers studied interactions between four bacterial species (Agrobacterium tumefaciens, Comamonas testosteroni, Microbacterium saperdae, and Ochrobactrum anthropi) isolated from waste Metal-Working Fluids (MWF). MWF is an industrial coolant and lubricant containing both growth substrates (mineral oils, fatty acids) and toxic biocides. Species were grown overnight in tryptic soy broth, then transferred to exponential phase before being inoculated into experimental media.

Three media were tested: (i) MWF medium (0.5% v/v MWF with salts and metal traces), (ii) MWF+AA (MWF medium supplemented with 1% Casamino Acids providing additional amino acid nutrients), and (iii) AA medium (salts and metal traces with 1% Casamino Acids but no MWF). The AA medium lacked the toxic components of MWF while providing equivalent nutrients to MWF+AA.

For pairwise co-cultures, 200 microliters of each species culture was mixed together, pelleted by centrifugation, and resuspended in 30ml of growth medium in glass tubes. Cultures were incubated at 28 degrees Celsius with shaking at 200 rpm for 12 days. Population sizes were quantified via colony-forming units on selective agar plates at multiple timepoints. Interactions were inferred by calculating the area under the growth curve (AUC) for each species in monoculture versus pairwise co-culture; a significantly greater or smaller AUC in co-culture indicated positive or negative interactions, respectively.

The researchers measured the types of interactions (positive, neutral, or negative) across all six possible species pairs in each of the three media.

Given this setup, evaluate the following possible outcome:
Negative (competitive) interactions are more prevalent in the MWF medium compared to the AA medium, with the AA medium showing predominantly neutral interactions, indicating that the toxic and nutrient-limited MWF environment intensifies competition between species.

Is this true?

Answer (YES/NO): NO